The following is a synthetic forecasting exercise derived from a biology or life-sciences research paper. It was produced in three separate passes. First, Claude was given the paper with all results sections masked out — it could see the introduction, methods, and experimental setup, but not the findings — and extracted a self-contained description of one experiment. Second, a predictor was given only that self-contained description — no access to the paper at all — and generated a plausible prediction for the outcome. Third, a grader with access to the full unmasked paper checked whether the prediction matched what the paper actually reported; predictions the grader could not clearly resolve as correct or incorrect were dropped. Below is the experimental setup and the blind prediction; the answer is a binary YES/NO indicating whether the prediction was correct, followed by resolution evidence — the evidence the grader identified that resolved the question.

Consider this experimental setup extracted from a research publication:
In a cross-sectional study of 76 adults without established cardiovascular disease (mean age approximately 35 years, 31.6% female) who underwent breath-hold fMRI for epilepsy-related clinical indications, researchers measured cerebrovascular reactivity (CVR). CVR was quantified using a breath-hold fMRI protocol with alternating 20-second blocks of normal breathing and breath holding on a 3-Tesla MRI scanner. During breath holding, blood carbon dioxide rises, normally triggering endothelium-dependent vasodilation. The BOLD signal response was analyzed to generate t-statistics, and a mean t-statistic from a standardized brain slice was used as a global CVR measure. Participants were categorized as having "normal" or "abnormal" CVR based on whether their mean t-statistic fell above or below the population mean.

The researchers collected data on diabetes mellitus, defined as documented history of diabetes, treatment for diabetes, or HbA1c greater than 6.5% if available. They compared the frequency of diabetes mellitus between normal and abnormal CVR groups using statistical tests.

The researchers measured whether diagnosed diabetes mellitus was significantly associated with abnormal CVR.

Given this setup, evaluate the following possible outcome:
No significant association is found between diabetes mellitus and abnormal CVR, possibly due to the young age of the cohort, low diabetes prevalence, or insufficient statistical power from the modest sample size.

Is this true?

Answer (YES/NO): YES